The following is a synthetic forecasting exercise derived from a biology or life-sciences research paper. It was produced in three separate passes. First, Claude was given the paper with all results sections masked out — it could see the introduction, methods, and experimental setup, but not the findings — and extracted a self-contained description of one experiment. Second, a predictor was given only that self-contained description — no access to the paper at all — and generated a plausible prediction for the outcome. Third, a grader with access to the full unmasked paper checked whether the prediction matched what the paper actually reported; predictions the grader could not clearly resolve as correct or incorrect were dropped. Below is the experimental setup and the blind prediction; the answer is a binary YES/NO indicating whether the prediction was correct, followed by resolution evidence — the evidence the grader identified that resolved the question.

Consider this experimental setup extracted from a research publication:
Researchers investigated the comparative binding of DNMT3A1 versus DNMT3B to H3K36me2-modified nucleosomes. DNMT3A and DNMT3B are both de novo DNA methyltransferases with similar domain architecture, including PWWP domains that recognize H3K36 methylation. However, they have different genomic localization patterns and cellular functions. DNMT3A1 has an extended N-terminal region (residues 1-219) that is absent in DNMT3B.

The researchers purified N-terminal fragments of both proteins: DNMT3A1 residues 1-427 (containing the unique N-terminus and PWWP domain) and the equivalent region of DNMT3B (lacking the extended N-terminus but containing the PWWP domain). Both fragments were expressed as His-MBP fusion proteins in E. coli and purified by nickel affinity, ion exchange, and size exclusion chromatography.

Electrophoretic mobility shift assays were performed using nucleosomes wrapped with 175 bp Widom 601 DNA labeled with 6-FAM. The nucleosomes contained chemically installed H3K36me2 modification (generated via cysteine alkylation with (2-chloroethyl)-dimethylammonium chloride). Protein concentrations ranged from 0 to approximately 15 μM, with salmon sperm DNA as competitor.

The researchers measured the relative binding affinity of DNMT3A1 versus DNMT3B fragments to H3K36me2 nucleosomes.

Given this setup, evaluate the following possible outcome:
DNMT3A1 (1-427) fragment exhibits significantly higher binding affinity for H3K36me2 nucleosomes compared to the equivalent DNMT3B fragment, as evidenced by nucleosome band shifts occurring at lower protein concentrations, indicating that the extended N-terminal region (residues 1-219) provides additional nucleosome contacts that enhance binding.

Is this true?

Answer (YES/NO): YES